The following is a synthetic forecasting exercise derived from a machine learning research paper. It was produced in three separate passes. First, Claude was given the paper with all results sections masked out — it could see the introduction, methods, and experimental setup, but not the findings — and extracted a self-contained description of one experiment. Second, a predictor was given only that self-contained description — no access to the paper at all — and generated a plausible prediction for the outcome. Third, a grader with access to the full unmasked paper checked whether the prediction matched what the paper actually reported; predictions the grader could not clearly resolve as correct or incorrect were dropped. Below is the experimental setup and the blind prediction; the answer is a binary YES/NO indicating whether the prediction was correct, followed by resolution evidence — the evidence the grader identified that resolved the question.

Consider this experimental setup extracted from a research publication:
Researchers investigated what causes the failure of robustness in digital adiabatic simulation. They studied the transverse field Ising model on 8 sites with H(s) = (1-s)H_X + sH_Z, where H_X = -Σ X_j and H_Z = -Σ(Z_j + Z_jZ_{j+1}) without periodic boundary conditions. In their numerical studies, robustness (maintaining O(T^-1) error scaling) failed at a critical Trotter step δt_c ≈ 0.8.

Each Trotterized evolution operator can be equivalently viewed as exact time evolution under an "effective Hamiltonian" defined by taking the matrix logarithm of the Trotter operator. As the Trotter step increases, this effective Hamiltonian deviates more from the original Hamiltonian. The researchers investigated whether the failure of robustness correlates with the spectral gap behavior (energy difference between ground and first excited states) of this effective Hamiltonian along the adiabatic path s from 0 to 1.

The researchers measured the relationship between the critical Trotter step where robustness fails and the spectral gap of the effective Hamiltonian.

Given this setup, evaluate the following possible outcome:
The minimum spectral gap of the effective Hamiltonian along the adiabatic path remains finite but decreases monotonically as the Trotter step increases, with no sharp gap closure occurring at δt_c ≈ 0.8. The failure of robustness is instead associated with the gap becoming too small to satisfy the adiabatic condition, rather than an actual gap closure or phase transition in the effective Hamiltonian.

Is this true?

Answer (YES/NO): NO